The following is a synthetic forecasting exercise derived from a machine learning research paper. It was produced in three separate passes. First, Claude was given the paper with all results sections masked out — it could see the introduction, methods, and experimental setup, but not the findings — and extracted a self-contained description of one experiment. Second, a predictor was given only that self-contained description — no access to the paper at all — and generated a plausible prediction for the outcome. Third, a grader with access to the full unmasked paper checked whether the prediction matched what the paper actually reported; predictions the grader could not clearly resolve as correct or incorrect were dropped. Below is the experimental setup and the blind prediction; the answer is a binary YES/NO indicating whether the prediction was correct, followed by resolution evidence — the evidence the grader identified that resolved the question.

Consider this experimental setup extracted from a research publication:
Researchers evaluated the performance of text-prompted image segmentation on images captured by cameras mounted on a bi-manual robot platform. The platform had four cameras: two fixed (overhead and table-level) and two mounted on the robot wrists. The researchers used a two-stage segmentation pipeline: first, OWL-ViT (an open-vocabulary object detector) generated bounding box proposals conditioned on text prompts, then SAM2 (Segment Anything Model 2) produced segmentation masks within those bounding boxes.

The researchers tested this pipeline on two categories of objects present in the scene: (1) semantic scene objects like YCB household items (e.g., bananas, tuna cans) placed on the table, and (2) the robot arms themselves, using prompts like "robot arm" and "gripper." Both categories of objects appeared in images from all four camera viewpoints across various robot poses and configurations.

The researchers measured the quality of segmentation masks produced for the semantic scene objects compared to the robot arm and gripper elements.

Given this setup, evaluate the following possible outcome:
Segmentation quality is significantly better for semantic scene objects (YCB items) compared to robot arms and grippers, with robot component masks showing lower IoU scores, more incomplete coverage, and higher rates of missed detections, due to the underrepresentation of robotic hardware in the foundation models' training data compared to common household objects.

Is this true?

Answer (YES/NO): NO